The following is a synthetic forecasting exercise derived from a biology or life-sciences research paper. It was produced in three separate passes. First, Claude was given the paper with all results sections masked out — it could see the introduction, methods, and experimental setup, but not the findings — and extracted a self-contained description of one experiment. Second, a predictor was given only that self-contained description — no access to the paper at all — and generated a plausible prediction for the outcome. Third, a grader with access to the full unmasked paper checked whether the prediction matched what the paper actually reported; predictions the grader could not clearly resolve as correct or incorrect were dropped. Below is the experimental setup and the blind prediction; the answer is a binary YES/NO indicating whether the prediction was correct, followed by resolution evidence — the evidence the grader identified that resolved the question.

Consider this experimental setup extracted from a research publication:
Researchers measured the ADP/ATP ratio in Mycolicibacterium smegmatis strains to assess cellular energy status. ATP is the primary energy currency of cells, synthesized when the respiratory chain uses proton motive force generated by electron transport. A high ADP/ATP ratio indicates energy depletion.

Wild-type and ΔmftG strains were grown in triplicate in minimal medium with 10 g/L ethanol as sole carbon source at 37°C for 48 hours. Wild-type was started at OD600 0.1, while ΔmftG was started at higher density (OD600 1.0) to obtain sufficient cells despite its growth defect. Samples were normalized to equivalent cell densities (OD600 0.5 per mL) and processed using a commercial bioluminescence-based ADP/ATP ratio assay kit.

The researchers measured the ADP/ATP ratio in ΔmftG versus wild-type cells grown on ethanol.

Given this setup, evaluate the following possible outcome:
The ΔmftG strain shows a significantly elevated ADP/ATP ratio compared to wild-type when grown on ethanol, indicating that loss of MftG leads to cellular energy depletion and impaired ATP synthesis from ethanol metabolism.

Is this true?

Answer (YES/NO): YES